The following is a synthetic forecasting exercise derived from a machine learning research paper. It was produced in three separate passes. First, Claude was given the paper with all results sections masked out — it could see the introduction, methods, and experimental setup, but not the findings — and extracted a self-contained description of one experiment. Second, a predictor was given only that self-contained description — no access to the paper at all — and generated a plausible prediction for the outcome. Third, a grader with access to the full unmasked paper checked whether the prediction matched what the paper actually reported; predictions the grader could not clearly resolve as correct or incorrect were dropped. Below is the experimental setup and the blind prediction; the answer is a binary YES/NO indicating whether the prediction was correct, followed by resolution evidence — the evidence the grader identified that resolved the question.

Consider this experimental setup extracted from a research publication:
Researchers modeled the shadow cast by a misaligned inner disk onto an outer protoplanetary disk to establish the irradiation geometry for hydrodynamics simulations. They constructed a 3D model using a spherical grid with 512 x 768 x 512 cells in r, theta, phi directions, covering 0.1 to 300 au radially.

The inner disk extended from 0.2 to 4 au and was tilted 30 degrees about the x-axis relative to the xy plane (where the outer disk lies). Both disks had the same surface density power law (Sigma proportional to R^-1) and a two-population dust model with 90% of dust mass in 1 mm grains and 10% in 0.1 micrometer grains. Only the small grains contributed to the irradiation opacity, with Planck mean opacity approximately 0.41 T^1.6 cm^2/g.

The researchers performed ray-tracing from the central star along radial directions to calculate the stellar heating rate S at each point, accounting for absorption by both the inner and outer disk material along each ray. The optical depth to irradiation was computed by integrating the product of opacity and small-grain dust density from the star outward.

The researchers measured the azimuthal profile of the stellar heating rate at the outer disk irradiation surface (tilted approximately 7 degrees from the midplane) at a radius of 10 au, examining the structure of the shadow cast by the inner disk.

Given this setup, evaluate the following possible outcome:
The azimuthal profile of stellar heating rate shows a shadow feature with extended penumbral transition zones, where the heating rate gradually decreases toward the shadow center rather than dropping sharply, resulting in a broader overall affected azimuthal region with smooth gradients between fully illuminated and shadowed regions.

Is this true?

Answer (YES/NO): NO